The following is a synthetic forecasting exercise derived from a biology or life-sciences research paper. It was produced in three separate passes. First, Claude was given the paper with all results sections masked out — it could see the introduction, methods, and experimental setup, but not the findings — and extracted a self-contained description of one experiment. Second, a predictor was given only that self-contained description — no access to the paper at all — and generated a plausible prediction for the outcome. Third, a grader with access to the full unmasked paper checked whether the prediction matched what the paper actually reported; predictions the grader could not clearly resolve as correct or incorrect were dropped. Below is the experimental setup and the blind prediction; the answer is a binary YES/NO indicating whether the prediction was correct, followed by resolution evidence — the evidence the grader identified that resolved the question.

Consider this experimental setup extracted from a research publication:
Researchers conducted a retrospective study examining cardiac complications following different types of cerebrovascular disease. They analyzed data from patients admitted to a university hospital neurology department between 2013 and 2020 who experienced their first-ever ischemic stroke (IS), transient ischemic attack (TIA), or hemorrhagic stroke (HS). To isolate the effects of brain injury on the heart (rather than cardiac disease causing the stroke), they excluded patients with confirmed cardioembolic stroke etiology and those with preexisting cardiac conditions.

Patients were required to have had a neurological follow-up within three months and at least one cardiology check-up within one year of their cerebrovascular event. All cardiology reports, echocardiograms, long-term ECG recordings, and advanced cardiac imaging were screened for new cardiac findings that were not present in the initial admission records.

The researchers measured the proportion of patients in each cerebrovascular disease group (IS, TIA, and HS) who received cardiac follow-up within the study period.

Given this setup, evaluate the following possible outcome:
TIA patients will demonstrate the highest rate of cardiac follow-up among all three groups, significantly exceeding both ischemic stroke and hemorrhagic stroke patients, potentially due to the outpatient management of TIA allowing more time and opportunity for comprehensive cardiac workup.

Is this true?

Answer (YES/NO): NO